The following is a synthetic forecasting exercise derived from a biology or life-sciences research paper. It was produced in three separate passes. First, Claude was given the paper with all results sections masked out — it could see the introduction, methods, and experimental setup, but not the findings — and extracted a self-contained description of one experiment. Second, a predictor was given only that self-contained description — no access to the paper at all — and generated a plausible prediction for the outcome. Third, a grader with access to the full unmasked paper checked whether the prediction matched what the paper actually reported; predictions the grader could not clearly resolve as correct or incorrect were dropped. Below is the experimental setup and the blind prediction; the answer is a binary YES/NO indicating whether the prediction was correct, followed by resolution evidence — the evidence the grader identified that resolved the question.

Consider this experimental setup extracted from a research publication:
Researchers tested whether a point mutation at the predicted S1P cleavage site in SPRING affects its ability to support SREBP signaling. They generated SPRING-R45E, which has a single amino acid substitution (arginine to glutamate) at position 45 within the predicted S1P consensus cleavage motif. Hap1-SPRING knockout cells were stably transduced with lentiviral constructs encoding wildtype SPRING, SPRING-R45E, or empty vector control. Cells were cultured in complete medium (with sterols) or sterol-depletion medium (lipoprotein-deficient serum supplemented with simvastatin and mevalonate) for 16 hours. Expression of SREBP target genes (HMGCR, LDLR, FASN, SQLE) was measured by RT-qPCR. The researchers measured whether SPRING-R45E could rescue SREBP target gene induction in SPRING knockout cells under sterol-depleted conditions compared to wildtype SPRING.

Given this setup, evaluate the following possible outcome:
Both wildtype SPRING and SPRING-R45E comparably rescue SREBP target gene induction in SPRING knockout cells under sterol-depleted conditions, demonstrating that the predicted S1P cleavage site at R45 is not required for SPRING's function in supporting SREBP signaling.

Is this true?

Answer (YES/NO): YES